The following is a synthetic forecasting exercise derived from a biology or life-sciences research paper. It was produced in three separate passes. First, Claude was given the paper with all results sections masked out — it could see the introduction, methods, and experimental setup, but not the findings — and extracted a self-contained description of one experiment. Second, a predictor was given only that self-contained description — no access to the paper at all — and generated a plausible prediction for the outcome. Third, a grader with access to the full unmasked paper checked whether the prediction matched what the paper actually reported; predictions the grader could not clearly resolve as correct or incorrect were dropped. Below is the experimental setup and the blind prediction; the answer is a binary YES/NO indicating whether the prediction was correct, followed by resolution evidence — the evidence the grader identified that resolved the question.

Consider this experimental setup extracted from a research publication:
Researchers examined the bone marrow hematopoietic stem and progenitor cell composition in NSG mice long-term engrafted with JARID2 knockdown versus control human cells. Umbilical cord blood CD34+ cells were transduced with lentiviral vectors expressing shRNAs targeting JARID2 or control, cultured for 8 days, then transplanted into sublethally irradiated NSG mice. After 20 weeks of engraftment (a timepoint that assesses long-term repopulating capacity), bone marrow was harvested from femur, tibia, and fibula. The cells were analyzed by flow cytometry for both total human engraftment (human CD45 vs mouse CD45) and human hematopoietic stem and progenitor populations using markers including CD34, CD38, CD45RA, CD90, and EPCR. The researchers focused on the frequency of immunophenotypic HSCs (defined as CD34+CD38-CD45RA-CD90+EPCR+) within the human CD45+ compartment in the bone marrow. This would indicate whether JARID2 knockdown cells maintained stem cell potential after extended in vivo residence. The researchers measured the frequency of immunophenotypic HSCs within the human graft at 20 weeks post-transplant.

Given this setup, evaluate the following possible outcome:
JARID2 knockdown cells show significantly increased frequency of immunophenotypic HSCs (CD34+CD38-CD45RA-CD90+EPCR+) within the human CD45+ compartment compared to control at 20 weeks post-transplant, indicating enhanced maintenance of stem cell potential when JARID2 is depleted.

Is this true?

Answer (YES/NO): YES